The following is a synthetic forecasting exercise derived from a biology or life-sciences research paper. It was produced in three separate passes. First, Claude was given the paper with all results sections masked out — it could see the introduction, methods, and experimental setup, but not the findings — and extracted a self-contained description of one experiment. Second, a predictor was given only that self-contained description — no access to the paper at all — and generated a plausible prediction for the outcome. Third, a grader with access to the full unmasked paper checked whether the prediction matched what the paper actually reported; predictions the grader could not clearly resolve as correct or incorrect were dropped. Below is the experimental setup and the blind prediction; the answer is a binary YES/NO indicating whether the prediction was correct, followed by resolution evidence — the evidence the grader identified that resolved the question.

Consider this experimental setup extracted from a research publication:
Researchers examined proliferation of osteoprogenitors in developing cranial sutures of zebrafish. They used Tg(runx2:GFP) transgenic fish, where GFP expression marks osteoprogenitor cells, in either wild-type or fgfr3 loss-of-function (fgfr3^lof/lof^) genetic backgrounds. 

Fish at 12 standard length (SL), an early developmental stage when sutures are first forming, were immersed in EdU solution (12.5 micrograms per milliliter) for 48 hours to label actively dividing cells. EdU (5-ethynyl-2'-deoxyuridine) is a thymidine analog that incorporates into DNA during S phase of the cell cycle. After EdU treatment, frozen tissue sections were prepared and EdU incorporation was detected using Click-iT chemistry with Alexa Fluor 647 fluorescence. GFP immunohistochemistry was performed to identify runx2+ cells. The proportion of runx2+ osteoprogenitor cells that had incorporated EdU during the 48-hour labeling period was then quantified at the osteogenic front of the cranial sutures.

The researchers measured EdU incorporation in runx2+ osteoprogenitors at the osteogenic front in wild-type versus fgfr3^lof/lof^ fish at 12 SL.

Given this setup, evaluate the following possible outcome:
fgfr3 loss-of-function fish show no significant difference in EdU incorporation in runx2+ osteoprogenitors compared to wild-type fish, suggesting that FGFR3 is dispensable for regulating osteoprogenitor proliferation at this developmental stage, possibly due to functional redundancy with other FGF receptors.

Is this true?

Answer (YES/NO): YES